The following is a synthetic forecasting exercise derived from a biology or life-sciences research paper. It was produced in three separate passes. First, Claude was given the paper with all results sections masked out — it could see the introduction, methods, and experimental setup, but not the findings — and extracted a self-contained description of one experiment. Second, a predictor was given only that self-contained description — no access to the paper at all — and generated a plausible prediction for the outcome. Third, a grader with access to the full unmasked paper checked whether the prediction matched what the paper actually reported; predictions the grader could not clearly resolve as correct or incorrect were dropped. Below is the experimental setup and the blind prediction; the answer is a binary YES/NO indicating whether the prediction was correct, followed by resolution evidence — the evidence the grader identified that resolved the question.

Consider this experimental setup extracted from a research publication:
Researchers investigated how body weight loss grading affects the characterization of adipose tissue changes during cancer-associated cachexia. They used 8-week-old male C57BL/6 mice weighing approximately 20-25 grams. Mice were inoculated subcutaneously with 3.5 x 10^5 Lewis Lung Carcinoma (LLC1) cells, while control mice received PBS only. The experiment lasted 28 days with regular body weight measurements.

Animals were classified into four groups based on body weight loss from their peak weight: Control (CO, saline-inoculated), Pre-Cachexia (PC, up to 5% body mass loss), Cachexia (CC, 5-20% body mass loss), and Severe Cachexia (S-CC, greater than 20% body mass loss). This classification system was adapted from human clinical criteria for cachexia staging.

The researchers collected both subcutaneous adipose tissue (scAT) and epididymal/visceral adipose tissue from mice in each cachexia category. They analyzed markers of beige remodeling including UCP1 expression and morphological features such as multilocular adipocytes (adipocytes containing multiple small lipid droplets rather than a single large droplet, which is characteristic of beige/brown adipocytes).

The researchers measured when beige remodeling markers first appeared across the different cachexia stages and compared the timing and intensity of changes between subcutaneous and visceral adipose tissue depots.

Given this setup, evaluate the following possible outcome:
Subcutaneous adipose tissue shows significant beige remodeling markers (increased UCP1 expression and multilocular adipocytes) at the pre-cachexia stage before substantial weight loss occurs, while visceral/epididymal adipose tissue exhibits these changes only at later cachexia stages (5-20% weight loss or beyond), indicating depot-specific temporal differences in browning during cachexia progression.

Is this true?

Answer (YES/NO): NO